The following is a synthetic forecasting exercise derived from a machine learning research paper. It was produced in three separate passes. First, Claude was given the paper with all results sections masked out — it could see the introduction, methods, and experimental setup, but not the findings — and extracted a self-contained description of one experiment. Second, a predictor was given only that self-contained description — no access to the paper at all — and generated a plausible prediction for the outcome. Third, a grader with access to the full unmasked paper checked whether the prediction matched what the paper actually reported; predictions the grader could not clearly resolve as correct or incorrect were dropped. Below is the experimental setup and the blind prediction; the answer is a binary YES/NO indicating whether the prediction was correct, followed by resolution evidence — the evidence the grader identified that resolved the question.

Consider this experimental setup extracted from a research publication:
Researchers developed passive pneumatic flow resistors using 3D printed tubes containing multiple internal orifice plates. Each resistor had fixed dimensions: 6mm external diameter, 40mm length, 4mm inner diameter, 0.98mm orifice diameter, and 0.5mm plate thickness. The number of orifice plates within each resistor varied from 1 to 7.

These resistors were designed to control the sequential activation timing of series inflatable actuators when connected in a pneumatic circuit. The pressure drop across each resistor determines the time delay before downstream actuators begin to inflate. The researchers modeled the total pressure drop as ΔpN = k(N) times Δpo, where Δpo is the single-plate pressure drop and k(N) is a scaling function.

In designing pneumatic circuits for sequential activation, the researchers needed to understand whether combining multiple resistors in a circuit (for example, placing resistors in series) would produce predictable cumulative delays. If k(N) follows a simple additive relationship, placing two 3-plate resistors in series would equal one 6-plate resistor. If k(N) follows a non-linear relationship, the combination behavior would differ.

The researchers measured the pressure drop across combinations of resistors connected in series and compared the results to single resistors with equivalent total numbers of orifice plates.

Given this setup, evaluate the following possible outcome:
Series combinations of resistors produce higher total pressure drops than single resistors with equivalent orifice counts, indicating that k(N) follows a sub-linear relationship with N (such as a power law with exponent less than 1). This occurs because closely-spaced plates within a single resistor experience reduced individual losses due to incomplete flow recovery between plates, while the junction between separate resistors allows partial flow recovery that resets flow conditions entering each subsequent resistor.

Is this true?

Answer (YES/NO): YES